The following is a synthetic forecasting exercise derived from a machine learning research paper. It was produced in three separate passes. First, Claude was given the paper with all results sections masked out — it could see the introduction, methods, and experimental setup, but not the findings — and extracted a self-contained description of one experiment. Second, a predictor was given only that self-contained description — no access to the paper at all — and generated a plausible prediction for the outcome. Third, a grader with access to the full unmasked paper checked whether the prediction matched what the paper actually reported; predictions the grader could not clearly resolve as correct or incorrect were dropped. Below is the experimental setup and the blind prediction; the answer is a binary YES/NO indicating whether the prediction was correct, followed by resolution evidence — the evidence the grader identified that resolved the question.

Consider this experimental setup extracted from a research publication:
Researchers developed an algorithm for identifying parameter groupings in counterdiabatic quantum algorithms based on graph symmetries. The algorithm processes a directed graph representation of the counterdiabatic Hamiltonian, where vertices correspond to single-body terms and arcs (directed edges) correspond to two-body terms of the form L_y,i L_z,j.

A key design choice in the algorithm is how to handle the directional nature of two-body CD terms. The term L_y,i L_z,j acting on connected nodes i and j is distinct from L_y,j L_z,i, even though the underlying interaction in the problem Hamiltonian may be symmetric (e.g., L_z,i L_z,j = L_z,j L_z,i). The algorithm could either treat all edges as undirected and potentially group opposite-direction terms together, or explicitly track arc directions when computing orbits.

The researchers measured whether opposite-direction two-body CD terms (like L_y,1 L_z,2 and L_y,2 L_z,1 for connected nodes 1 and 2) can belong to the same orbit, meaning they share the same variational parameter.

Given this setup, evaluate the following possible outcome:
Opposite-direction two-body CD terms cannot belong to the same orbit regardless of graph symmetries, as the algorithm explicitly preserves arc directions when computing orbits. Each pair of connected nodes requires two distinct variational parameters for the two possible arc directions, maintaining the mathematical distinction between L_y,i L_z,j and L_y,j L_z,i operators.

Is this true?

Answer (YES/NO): NO